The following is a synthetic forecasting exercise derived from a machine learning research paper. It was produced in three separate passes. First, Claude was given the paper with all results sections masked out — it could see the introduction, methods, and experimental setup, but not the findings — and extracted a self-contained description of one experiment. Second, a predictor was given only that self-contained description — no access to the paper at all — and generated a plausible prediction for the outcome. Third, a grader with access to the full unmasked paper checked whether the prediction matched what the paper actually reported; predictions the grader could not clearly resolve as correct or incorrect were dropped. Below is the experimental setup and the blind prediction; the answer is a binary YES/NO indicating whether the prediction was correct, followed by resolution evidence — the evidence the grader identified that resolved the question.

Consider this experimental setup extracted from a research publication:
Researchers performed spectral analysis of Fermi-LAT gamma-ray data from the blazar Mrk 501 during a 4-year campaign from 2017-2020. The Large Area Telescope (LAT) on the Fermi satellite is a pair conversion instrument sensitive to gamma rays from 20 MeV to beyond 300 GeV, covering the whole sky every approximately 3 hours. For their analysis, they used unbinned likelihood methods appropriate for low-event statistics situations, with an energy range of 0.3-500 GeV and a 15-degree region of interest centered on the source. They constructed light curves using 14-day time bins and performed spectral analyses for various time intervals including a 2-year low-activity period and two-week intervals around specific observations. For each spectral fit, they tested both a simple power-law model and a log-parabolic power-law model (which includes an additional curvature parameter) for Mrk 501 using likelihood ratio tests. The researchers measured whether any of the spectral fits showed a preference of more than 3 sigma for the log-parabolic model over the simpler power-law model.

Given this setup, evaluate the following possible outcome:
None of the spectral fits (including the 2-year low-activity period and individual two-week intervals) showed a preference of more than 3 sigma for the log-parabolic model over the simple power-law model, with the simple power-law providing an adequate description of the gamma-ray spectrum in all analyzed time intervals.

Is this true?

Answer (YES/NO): YES